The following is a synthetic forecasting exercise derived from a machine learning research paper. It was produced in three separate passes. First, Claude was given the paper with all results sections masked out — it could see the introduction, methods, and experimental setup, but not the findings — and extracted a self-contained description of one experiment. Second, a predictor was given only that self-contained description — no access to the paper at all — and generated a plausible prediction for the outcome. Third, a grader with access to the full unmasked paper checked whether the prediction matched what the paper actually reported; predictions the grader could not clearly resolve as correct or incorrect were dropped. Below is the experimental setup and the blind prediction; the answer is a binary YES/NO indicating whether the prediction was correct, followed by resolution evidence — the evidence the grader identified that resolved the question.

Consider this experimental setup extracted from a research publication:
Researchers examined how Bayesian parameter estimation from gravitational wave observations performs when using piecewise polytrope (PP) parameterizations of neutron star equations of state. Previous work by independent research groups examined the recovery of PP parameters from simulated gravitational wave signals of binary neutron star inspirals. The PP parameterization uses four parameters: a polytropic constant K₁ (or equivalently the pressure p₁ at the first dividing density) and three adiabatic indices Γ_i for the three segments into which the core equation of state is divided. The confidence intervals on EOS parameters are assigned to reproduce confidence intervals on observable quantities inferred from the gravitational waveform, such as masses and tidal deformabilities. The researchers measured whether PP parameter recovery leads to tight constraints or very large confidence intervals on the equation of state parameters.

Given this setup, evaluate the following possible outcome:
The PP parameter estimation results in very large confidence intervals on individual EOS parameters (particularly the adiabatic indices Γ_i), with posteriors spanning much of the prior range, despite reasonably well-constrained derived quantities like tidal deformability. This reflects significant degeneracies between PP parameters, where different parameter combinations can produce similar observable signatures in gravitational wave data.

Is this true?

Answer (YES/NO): NO